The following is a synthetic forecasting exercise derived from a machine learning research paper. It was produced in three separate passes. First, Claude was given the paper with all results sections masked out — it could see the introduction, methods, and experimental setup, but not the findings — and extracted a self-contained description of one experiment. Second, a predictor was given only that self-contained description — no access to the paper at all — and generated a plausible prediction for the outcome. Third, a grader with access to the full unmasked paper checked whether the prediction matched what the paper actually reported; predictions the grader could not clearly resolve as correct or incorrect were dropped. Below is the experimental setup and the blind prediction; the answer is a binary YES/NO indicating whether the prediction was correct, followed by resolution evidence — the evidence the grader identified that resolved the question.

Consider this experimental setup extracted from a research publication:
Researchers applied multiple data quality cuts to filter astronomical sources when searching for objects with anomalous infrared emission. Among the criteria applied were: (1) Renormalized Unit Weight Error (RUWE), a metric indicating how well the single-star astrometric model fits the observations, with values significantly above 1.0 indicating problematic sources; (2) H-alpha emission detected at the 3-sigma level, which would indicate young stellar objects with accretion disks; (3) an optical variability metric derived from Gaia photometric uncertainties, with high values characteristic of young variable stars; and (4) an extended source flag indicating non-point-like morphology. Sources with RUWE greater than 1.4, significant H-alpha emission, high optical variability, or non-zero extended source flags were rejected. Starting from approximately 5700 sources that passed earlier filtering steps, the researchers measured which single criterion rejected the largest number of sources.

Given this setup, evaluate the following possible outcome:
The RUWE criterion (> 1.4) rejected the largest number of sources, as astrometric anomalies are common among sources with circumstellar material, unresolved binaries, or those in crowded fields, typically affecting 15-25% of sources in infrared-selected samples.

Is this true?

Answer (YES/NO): YES